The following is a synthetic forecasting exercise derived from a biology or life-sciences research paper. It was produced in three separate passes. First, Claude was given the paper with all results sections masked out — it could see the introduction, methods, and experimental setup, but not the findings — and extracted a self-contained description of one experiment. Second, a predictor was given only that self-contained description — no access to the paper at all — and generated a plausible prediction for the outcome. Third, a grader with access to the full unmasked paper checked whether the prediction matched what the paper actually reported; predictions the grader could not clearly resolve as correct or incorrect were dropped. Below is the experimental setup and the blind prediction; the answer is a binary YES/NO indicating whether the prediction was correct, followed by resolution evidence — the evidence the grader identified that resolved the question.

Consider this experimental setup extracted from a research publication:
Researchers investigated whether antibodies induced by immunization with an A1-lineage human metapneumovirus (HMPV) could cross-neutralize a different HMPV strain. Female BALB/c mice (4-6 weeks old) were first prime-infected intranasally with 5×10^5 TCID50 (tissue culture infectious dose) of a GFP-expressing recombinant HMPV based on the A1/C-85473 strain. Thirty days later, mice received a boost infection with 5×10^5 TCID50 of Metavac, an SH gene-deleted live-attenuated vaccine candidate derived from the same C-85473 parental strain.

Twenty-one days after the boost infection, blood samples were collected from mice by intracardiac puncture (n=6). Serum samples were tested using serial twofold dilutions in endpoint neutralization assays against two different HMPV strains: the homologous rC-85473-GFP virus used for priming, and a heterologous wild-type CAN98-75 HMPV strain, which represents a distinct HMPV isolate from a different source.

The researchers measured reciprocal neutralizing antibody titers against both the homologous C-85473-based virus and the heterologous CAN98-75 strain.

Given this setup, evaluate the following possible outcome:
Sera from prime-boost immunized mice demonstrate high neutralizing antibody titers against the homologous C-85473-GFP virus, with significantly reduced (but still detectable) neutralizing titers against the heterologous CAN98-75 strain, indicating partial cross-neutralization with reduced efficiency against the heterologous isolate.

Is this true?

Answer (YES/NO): NO